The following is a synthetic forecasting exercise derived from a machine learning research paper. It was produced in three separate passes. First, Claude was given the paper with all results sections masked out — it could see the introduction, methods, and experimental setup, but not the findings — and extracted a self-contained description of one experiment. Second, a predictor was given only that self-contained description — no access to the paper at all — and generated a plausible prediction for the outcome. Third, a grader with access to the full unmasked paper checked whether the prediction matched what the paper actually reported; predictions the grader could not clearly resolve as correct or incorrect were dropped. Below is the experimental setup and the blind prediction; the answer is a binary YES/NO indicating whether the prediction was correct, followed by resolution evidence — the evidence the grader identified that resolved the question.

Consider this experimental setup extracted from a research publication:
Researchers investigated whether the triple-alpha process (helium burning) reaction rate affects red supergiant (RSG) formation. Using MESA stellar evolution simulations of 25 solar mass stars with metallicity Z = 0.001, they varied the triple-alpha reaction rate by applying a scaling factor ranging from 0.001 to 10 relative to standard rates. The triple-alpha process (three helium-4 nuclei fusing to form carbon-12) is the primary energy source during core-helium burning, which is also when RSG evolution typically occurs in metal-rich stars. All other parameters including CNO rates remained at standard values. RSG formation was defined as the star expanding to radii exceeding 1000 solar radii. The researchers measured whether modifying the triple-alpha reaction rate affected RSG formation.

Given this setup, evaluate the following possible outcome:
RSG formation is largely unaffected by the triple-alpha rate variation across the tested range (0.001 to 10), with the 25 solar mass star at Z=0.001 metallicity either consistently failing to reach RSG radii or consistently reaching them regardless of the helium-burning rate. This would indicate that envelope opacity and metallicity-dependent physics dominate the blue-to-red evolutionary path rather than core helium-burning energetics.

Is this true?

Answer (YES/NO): NO